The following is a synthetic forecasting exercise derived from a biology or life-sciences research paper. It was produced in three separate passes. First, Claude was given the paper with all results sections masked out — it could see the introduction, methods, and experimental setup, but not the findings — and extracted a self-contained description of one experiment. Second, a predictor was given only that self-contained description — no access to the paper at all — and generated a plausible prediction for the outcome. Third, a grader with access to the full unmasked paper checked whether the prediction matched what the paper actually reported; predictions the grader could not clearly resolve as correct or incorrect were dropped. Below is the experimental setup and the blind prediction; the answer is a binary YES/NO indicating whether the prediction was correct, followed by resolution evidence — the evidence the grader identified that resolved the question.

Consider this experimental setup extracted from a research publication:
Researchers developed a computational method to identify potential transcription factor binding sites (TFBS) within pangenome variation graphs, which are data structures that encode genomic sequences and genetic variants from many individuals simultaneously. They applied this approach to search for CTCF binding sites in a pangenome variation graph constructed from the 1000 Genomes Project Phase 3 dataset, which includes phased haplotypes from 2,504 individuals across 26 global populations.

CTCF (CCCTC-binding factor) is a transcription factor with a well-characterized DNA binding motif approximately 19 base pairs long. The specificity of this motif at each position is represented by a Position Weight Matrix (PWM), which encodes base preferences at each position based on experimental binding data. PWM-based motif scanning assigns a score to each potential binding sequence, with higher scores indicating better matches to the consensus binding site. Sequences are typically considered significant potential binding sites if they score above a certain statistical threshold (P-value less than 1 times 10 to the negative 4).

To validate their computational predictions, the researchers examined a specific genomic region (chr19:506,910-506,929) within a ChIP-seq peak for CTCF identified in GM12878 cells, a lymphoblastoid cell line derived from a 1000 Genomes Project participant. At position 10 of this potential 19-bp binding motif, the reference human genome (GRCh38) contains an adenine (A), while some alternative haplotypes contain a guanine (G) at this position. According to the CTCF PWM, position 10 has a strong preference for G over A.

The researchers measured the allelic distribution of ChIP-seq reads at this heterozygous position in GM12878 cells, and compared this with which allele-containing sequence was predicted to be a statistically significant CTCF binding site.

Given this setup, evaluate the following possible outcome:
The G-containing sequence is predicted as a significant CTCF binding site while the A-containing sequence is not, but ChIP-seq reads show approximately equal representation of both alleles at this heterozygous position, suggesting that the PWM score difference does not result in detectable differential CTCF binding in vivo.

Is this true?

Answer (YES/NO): NO